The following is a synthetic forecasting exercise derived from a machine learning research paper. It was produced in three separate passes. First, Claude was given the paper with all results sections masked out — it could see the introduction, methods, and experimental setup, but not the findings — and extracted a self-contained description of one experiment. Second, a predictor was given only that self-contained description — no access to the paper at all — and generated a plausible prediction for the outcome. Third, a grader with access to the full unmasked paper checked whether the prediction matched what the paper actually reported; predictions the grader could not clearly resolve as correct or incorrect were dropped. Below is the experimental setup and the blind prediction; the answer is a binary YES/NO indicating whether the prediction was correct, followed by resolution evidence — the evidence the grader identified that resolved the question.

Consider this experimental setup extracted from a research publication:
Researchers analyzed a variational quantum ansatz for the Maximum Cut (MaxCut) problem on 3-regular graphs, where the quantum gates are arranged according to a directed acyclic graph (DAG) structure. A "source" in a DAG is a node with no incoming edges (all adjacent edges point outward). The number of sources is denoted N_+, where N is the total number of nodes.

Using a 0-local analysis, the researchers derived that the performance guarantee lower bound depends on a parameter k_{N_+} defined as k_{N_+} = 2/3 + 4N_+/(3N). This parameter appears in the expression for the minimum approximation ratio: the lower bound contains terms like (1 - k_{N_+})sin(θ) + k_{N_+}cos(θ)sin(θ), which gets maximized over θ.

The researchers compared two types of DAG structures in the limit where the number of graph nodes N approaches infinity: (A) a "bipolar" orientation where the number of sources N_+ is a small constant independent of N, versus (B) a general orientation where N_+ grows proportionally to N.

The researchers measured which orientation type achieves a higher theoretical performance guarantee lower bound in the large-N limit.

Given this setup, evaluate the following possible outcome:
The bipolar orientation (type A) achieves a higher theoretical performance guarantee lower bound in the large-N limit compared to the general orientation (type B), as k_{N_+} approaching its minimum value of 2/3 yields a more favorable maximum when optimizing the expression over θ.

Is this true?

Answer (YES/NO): YES